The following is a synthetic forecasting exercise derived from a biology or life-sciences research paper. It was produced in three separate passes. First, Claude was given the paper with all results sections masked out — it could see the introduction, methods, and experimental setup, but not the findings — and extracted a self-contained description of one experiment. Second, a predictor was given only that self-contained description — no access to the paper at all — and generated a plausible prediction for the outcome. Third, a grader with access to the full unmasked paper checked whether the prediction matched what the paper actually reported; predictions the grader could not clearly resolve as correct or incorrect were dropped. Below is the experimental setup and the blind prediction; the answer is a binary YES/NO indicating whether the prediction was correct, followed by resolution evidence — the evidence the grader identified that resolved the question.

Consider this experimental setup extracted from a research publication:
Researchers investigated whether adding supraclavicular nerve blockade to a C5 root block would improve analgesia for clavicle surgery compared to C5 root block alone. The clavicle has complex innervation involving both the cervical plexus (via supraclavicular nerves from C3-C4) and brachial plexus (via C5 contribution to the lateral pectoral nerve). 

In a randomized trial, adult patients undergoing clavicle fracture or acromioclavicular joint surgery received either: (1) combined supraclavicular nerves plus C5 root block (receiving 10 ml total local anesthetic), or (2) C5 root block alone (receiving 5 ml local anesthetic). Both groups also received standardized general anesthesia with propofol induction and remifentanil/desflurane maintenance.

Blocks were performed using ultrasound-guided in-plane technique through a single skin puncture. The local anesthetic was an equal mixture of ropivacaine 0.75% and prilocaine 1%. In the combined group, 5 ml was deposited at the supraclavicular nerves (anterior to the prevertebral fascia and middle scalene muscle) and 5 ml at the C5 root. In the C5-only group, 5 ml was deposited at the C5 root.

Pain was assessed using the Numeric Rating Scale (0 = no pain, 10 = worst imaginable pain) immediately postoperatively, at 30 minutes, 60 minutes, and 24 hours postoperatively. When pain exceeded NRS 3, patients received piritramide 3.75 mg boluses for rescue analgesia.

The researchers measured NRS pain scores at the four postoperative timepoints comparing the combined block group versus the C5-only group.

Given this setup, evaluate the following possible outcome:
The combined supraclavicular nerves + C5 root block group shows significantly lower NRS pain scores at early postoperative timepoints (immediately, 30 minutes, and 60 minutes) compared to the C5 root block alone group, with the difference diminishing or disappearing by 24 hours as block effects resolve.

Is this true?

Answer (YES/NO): YES